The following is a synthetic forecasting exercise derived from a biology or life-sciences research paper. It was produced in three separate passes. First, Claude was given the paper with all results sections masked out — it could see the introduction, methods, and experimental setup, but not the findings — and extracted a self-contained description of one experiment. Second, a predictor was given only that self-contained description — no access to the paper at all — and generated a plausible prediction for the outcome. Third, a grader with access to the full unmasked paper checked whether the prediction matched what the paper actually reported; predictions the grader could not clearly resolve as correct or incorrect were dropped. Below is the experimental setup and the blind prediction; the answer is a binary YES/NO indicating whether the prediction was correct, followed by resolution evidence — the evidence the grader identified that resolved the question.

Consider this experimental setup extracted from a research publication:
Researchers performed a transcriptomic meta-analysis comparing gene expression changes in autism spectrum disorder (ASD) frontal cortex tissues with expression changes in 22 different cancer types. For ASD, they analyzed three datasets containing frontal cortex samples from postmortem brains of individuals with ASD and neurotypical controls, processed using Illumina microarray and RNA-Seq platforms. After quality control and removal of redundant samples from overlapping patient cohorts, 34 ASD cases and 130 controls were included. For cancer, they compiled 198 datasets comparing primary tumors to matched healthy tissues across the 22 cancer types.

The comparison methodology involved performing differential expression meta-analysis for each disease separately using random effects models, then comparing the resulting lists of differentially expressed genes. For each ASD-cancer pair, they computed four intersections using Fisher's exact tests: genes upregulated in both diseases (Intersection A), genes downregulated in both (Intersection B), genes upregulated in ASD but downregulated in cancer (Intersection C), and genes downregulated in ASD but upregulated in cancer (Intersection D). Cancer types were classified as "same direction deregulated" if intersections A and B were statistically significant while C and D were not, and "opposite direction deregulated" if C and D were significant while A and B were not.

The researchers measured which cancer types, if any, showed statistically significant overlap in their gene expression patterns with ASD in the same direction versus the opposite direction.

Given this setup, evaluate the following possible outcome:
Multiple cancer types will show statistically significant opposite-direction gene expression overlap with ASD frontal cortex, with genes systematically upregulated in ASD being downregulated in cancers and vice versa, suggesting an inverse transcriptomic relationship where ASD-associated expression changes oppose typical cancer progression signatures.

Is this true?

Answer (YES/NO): YES